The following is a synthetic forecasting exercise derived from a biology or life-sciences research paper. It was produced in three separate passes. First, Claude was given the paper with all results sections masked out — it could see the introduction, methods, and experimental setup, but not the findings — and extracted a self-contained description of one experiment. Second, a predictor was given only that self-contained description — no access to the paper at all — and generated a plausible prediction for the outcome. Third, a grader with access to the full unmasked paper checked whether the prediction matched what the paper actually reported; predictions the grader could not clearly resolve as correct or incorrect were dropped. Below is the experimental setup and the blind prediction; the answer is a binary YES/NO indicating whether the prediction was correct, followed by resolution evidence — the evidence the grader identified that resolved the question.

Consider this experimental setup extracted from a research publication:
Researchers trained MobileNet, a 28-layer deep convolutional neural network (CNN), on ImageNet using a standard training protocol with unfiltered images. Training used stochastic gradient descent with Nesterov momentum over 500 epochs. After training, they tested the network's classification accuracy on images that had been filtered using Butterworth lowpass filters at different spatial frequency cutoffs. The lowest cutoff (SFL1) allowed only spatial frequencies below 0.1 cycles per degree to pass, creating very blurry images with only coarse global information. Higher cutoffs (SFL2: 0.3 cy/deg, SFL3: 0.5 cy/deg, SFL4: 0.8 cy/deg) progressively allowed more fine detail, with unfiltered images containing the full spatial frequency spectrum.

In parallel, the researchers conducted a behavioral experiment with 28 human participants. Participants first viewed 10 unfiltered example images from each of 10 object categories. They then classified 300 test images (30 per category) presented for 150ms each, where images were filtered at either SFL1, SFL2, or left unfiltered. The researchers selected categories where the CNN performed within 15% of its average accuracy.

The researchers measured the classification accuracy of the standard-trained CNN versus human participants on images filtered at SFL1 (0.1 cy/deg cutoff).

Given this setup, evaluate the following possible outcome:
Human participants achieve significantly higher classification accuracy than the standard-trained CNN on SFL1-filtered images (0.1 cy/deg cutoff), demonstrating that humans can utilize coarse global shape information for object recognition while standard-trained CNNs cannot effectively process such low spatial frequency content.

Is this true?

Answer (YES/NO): YES